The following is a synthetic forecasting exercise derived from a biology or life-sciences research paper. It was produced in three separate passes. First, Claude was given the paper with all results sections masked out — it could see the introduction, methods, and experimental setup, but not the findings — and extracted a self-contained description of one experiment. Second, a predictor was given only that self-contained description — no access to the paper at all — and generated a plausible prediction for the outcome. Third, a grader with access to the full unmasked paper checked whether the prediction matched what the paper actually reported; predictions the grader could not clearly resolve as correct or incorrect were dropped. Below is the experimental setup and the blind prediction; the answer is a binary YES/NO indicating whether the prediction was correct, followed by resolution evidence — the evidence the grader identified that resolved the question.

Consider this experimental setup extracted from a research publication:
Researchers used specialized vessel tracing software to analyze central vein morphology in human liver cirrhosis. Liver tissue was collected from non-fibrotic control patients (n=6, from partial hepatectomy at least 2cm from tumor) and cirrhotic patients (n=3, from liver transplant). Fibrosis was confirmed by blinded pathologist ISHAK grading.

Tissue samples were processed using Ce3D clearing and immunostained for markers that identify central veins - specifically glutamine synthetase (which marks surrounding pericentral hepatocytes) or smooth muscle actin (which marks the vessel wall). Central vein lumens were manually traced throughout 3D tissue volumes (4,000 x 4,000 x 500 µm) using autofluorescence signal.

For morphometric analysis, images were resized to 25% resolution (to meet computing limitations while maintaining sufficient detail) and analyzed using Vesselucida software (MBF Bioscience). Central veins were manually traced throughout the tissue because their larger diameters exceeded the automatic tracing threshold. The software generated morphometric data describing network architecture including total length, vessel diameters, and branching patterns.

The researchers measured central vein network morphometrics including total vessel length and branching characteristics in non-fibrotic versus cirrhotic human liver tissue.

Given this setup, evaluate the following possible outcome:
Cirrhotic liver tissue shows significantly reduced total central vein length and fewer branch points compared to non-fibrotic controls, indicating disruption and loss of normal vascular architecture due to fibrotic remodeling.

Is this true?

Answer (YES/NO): NO